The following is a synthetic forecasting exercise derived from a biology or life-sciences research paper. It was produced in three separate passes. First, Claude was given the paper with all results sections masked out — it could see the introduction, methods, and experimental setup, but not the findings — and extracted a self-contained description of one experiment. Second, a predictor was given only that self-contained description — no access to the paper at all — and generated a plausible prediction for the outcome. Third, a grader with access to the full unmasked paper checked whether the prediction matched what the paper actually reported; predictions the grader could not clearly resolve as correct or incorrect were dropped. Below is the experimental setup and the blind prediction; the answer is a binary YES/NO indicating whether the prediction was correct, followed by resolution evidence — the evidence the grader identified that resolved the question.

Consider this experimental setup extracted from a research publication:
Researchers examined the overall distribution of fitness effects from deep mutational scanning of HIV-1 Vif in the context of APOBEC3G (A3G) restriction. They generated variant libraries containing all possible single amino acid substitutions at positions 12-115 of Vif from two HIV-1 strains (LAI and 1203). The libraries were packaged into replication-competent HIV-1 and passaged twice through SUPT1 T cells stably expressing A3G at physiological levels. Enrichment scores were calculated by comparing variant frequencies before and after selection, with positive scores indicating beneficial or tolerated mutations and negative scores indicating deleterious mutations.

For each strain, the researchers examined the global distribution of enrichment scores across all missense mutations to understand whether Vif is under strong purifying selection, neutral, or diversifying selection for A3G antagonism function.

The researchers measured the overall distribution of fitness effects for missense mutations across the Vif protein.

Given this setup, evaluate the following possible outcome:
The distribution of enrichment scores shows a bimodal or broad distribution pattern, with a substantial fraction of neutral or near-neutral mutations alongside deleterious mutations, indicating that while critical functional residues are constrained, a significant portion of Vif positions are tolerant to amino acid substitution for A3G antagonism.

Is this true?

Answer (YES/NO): NO